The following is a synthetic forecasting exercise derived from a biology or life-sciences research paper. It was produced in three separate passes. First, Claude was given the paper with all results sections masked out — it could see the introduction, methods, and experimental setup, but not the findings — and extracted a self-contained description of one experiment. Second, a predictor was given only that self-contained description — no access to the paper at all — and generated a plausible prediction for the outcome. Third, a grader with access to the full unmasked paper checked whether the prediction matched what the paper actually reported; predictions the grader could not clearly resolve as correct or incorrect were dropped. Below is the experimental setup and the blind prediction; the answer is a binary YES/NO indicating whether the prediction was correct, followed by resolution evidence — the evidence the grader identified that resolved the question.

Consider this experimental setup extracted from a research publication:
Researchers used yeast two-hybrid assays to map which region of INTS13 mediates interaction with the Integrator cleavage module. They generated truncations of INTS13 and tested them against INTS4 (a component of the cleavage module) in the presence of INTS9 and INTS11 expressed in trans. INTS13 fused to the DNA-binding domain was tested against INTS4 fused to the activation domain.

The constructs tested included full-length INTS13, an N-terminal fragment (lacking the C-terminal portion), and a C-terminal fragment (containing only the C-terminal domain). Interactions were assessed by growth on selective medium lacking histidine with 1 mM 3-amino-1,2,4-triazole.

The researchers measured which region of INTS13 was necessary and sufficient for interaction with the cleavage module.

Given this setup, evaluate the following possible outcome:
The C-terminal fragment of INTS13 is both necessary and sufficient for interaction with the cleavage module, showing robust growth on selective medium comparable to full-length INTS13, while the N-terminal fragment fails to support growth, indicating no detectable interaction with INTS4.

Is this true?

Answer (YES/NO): YES